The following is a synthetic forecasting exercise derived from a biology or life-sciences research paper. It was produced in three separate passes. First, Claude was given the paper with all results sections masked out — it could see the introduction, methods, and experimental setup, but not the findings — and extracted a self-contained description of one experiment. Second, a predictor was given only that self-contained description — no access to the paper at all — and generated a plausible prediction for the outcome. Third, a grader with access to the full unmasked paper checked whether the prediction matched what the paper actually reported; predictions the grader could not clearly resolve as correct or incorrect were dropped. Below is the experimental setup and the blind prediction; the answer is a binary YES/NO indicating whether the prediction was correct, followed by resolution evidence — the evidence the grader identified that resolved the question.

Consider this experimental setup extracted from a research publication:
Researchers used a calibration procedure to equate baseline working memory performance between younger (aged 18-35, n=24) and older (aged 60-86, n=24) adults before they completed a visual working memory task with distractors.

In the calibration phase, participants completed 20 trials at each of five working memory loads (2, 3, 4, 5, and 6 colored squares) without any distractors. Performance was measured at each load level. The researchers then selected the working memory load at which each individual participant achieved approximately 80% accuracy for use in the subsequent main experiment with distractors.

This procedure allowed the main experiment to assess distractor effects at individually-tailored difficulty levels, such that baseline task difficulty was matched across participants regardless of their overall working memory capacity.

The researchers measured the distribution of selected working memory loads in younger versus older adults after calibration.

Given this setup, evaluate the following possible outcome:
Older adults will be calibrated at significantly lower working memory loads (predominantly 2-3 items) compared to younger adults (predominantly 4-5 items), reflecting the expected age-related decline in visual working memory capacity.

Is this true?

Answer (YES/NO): NO